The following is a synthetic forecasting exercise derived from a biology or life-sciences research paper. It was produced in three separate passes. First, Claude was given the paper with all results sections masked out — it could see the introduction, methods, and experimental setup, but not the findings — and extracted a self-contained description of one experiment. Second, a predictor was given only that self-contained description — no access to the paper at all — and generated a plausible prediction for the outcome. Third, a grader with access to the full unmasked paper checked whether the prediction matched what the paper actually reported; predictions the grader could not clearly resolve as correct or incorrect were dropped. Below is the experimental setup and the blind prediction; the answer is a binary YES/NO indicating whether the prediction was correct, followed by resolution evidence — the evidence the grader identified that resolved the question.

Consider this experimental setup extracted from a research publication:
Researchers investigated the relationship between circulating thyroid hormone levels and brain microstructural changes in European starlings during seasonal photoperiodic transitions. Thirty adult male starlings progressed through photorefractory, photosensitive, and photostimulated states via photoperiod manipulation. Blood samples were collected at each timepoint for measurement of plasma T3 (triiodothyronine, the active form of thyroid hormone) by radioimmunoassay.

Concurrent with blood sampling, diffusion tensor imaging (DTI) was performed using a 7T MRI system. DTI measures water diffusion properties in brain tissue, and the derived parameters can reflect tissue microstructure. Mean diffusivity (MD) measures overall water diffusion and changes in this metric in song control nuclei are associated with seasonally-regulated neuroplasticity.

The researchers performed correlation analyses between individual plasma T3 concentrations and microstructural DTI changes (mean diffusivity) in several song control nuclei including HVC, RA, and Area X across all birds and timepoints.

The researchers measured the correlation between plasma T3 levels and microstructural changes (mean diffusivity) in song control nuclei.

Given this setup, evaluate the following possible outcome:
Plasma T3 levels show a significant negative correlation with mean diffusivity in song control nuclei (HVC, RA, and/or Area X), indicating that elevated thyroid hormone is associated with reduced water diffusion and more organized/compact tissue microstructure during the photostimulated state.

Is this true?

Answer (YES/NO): NO